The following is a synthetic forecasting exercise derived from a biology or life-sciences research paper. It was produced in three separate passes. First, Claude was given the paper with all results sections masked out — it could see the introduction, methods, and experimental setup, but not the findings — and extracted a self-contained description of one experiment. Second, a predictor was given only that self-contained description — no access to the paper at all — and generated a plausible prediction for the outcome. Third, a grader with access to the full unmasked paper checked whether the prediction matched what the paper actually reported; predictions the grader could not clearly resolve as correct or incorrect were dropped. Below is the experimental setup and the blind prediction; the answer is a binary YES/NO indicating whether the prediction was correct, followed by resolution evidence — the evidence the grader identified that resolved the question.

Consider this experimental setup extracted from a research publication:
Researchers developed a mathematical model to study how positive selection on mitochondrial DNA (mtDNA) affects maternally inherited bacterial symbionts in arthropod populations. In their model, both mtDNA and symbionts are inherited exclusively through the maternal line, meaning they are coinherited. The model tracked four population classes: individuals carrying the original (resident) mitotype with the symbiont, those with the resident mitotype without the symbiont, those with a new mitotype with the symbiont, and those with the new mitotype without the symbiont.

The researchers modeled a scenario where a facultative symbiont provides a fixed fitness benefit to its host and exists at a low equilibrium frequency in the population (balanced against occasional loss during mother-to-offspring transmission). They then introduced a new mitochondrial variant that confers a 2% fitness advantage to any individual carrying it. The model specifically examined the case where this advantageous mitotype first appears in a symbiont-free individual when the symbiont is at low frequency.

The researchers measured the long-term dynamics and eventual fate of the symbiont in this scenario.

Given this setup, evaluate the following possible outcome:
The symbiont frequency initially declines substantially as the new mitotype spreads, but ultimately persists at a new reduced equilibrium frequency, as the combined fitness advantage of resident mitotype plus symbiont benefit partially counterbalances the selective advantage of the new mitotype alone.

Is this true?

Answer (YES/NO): NO